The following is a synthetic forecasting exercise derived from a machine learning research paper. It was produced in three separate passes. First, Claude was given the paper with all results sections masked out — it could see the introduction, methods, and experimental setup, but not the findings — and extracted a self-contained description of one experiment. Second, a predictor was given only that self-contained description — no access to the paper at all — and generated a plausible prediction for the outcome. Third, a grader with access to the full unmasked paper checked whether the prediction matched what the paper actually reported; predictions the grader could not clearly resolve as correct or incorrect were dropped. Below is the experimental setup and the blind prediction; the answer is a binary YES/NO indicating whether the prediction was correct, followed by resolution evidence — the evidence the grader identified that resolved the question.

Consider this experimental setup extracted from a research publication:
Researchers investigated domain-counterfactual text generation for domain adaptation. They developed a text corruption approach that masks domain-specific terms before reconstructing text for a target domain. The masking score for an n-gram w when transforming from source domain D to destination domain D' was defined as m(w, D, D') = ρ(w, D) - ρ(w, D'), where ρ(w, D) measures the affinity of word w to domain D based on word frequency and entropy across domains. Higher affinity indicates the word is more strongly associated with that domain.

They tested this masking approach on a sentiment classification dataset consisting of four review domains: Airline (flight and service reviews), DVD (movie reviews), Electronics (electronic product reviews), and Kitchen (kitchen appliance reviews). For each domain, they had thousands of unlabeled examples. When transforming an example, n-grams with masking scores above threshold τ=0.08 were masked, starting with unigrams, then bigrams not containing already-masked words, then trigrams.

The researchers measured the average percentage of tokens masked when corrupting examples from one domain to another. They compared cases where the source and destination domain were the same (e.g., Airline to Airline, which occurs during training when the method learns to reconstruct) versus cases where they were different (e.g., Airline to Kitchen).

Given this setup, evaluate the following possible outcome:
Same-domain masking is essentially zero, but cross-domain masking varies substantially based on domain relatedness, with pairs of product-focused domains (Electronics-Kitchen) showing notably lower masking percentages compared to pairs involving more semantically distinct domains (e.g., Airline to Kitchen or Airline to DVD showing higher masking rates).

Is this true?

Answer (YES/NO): NO